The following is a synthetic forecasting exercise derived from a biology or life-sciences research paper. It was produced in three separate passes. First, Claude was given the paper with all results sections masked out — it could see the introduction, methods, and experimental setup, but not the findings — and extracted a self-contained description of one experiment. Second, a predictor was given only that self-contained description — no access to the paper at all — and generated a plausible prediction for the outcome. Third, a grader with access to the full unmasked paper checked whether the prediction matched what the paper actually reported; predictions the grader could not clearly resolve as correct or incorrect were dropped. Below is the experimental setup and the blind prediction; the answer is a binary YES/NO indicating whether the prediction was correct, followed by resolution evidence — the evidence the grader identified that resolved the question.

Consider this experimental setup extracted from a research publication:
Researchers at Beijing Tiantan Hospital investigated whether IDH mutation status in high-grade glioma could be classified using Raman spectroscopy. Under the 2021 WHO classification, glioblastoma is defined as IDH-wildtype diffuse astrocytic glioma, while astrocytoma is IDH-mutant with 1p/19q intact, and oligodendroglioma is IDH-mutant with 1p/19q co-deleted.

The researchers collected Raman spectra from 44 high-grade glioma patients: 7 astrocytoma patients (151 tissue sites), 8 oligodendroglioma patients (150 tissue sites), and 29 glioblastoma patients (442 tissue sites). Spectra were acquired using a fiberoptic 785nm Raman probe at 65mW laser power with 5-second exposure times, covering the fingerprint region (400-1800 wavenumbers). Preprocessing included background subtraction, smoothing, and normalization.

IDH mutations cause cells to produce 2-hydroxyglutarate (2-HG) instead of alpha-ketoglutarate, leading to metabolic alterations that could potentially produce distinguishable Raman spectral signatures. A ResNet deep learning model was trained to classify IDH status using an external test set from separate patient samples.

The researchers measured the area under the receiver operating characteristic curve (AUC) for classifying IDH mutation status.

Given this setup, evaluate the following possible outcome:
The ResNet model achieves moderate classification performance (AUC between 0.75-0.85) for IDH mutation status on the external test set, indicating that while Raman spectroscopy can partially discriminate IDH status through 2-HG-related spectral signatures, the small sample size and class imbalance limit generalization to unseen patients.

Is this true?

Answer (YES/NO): NO